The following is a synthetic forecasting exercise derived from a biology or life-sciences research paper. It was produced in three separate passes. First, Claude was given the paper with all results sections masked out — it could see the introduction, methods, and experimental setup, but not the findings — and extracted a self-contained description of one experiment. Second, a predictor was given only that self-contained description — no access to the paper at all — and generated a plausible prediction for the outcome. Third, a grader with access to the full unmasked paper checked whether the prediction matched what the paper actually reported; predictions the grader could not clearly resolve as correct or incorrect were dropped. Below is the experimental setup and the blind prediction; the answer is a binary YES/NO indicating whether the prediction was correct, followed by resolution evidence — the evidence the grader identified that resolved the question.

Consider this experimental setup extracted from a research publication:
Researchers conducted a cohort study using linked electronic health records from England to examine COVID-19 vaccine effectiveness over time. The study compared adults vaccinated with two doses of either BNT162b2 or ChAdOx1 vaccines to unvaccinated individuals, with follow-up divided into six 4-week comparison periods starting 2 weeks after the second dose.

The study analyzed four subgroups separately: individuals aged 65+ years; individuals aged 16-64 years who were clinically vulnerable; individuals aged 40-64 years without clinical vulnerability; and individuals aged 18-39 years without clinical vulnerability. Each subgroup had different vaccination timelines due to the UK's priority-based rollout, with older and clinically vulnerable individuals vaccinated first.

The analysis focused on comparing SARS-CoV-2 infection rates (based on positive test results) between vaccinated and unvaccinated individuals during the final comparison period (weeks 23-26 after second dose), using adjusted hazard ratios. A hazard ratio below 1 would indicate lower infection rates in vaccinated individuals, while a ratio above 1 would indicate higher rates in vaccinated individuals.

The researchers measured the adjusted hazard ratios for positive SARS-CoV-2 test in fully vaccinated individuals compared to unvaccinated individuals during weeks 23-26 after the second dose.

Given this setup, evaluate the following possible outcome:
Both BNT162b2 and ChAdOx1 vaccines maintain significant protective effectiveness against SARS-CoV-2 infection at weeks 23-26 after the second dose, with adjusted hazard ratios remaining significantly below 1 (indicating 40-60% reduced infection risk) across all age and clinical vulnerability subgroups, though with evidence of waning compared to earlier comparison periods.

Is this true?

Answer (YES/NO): NO